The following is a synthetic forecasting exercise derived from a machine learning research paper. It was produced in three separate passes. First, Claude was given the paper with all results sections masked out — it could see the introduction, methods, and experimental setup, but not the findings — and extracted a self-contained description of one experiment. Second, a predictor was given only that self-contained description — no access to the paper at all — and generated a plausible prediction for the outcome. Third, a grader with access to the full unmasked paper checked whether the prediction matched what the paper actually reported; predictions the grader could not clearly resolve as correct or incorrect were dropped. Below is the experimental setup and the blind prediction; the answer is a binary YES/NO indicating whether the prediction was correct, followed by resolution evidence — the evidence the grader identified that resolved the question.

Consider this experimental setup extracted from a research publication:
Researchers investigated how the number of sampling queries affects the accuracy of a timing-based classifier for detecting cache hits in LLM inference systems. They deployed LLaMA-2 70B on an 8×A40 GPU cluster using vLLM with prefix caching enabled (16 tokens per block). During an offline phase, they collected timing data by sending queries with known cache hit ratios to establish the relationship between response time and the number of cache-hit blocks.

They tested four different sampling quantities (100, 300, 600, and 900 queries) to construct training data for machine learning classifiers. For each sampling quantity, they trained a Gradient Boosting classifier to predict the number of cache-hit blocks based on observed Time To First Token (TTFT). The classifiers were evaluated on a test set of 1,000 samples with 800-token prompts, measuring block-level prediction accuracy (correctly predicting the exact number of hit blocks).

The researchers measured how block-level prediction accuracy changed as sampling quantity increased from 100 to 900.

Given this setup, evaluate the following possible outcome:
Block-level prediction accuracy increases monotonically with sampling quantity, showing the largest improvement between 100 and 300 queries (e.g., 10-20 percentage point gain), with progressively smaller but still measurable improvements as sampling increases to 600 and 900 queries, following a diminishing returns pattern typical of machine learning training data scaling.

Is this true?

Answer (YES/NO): NO